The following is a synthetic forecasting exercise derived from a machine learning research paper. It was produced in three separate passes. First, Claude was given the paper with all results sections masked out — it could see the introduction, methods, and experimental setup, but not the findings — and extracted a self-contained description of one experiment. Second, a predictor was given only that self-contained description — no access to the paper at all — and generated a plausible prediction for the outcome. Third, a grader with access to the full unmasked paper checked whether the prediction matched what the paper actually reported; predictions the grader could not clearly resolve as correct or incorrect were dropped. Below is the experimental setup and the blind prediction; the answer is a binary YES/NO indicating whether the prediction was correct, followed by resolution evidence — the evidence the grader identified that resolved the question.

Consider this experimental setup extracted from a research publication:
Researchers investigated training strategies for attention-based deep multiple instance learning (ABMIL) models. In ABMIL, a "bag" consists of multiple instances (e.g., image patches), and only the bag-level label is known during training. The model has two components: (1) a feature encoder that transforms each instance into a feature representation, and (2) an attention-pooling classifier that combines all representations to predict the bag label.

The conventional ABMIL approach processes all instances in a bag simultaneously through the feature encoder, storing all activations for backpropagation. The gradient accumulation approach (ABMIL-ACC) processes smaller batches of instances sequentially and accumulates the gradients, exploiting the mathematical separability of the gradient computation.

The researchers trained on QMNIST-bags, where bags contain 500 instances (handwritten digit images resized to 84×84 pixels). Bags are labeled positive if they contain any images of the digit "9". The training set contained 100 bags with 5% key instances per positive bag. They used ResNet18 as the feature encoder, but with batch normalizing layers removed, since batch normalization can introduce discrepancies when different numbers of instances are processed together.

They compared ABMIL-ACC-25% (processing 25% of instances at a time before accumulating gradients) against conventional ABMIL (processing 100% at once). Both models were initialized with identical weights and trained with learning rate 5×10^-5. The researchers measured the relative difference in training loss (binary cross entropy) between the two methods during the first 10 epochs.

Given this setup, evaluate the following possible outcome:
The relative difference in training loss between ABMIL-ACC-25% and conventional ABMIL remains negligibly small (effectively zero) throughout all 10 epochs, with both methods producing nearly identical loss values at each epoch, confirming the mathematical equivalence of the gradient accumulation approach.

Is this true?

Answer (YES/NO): YES